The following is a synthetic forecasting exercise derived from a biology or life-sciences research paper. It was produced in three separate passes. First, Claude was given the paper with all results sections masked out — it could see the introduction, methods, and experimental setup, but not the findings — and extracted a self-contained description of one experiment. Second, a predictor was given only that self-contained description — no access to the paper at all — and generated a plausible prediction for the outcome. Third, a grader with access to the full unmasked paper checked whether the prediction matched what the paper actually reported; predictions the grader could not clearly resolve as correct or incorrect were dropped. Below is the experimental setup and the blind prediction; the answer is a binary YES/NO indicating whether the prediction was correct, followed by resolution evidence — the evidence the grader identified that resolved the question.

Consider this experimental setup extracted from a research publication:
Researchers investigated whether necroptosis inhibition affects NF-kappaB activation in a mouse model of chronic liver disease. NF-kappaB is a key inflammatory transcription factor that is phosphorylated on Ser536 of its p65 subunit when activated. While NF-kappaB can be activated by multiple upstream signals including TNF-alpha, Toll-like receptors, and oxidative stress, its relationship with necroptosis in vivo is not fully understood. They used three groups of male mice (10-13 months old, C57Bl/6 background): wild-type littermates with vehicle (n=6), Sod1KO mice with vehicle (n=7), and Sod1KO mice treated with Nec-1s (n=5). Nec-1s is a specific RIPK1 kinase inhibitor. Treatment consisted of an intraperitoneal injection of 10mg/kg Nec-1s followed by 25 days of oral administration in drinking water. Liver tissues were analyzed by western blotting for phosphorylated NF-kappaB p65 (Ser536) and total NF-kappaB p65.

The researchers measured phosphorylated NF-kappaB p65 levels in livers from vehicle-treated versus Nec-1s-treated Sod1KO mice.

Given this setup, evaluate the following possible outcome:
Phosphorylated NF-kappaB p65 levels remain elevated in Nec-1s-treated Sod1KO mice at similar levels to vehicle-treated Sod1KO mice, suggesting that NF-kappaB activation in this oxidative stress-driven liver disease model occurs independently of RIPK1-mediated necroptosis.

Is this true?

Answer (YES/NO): YES